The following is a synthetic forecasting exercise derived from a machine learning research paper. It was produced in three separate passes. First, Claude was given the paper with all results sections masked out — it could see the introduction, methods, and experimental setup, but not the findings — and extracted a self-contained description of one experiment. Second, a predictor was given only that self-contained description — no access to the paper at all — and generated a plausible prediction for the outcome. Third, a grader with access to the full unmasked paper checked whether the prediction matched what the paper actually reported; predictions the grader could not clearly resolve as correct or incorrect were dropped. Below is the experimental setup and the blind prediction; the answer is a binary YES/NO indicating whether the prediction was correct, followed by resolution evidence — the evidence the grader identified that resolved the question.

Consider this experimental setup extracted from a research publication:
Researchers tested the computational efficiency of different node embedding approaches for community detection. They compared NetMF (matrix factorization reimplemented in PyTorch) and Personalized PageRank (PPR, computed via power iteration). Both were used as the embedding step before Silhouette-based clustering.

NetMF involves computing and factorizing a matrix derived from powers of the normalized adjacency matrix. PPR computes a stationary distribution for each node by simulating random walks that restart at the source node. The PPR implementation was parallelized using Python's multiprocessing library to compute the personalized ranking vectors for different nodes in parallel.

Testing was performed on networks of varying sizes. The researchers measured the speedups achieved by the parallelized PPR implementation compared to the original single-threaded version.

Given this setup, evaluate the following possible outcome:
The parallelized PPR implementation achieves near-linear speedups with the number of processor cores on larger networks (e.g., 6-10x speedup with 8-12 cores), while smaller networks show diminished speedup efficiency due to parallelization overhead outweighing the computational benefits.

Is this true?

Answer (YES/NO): NO